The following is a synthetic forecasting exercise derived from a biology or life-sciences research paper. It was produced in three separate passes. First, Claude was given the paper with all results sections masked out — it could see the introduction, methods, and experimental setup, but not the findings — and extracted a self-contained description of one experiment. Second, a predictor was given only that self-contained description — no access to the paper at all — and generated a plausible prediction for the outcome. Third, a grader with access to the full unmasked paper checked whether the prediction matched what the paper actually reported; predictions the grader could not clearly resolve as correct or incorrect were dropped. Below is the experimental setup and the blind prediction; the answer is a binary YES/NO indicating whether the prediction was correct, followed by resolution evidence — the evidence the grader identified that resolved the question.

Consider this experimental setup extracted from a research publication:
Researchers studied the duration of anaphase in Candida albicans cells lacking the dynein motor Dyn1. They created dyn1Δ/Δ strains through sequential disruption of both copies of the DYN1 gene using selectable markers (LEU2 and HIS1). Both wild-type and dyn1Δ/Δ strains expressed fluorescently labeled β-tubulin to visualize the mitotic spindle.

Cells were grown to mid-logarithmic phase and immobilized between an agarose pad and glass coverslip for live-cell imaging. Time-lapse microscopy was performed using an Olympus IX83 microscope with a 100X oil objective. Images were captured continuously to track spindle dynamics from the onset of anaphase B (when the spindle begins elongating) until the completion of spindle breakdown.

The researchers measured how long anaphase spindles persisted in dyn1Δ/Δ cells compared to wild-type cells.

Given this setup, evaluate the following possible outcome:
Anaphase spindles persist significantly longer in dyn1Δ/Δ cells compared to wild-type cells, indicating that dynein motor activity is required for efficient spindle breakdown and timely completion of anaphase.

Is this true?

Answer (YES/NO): YES